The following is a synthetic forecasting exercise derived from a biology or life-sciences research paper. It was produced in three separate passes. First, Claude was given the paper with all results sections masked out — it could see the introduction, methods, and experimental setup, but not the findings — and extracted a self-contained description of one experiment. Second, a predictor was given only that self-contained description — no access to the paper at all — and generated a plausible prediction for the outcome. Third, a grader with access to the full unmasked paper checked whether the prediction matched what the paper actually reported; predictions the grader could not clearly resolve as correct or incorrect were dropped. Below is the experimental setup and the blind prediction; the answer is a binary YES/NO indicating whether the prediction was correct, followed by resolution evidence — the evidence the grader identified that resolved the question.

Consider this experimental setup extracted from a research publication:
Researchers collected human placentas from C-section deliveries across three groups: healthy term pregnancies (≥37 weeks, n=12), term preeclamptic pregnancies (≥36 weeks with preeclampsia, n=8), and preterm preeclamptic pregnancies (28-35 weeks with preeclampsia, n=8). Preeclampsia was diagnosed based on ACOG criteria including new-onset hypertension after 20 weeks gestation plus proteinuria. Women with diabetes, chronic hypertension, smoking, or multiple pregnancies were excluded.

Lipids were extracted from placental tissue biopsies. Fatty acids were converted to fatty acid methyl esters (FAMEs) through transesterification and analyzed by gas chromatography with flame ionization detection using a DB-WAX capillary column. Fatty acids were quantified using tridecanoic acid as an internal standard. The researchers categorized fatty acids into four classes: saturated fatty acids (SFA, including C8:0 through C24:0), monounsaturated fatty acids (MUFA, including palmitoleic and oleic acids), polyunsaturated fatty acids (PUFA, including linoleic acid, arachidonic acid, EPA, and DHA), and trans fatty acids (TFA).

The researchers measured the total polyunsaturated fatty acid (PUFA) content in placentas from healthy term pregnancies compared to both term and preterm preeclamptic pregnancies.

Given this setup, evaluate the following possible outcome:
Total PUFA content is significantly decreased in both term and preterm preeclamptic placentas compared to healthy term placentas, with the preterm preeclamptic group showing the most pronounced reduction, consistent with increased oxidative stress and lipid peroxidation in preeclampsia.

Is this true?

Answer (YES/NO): NO